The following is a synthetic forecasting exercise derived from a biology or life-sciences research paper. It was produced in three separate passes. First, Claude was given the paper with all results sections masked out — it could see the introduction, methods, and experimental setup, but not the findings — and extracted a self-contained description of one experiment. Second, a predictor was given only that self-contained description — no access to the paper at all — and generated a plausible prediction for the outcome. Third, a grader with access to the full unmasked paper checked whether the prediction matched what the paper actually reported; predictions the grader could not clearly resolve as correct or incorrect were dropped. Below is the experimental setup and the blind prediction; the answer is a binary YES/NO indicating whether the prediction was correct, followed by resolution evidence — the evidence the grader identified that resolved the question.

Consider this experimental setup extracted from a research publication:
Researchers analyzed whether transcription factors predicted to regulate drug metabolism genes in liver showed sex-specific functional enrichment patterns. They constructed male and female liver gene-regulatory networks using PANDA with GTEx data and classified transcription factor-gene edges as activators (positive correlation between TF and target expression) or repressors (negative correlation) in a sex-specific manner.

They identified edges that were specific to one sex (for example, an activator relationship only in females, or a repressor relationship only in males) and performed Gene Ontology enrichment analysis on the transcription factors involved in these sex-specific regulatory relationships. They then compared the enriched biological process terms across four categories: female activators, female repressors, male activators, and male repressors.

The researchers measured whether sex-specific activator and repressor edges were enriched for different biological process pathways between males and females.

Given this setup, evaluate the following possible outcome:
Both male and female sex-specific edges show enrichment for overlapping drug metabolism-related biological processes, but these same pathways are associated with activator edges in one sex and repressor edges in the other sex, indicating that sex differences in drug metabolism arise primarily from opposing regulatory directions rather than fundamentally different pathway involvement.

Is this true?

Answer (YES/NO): NO